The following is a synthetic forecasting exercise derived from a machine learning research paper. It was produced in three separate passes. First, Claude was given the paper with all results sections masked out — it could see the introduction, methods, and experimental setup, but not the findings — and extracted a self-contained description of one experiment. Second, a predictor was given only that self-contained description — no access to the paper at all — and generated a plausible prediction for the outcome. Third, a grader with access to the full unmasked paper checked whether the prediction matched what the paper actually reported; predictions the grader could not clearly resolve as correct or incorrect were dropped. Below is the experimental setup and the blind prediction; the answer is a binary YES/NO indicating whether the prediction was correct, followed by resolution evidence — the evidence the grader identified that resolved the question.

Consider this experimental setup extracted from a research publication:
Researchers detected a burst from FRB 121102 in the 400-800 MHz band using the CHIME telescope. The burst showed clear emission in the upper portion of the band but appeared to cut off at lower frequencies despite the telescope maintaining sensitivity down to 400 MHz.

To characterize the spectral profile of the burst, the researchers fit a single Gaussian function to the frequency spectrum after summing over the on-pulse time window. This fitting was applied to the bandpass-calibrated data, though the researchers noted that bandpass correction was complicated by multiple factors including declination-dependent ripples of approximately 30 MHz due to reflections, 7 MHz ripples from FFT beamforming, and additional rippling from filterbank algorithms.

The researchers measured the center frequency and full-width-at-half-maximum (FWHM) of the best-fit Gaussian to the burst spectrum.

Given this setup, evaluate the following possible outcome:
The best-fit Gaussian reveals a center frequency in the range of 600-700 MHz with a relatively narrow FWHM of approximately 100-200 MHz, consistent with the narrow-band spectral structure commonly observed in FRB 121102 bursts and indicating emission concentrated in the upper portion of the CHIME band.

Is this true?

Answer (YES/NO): YES